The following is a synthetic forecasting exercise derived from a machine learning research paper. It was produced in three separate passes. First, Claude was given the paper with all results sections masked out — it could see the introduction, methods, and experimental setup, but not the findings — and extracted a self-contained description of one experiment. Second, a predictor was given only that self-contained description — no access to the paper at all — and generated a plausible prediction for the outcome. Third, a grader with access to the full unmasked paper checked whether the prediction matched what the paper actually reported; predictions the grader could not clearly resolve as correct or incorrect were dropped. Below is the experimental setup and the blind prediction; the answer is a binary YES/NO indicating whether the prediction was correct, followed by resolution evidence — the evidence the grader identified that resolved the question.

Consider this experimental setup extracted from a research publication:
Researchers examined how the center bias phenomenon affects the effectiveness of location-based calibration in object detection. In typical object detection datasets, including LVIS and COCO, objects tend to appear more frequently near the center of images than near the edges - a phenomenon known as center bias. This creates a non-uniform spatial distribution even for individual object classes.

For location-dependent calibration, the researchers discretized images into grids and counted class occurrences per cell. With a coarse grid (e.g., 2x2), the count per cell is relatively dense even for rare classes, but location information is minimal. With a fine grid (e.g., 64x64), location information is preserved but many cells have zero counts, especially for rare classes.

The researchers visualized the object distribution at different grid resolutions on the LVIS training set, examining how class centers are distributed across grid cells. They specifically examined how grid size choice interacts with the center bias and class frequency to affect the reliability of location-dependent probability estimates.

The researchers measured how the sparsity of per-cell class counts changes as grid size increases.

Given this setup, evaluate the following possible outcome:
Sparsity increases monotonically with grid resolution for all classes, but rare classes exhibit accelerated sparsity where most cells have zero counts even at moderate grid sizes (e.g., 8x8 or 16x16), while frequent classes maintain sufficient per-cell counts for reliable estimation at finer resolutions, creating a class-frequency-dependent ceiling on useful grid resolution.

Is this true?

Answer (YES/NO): YES